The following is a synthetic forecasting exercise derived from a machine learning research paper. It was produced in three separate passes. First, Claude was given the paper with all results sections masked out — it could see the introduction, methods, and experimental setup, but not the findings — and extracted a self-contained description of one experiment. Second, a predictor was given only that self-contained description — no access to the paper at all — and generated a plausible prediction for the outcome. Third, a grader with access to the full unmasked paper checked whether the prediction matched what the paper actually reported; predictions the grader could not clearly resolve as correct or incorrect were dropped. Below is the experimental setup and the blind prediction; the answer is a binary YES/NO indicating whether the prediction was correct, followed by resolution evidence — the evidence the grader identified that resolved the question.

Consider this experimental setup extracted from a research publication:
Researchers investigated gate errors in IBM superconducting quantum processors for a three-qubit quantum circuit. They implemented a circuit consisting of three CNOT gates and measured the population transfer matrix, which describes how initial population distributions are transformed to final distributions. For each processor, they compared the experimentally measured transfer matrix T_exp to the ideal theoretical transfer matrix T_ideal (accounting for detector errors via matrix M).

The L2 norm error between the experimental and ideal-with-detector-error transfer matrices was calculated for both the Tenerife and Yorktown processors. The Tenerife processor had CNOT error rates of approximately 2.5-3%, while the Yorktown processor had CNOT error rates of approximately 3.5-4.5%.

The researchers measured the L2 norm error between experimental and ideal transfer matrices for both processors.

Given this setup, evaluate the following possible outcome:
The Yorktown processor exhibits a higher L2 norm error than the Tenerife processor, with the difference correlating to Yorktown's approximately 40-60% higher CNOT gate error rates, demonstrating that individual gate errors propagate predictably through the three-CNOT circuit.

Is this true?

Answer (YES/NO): NO